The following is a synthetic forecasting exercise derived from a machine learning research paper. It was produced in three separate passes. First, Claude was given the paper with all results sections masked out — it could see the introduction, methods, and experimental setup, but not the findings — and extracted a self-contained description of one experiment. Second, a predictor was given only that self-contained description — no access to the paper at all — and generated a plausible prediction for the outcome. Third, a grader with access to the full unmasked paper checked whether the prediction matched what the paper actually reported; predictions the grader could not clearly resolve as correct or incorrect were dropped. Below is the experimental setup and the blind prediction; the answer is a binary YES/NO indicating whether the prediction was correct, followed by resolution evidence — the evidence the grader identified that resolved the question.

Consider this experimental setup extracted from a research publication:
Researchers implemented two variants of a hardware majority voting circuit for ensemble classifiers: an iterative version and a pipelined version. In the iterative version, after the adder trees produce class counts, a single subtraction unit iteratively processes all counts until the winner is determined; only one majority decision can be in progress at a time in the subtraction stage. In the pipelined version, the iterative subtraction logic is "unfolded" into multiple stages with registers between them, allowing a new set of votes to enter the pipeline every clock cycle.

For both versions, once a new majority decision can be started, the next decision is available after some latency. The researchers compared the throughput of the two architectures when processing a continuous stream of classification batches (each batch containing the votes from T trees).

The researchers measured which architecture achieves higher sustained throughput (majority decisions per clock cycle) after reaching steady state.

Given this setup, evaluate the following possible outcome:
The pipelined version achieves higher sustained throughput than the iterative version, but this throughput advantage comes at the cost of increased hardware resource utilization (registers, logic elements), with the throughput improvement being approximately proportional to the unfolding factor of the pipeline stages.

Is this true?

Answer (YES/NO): YES